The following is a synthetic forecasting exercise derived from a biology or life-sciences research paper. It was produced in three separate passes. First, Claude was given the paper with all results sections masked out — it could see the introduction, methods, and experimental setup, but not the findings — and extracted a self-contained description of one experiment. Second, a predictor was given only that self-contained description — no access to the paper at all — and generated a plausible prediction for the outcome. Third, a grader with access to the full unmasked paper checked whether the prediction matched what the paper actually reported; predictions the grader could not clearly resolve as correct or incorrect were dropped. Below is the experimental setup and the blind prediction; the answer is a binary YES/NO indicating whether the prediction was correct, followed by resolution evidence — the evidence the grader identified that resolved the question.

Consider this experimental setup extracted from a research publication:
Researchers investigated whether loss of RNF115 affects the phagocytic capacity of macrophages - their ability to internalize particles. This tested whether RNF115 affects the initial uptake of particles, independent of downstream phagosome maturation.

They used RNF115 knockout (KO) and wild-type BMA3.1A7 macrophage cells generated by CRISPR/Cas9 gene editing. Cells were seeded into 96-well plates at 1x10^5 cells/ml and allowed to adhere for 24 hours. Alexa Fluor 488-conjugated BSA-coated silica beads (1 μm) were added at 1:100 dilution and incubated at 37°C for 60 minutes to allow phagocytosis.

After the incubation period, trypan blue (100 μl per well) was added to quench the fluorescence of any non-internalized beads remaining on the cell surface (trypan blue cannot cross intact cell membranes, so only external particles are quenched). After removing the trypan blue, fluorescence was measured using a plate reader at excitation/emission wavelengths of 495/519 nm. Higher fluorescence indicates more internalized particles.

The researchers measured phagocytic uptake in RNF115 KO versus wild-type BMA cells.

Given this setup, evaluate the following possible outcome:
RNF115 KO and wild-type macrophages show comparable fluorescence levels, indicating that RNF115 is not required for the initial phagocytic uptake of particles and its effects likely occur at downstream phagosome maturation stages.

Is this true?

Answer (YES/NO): YES